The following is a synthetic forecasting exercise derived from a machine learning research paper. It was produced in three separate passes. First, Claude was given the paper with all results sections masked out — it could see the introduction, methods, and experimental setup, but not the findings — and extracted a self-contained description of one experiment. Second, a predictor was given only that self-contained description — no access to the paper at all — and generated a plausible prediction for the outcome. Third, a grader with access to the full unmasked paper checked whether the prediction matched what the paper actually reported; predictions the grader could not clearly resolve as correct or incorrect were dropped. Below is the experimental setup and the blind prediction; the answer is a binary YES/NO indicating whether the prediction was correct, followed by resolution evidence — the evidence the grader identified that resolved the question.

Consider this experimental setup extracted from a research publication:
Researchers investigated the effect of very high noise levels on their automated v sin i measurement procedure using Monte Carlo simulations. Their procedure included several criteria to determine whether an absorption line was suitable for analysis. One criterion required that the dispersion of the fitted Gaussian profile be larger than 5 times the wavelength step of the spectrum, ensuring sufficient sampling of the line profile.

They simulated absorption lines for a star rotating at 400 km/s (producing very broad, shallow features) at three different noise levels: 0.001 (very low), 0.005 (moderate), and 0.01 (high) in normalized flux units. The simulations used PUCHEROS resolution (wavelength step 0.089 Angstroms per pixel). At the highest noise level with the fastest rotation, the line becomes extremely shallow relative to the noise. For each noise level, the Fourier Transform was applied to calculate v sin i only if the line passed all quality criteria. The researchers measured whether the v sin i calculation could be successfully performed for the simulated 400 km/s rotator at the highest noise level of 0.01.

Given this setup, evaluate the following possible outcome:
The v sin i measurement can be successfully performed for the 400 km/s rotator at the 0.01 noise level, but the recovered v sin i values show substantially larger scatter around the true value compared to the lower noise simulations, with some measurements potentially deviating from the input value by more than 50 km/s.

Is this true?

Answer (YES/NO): NO